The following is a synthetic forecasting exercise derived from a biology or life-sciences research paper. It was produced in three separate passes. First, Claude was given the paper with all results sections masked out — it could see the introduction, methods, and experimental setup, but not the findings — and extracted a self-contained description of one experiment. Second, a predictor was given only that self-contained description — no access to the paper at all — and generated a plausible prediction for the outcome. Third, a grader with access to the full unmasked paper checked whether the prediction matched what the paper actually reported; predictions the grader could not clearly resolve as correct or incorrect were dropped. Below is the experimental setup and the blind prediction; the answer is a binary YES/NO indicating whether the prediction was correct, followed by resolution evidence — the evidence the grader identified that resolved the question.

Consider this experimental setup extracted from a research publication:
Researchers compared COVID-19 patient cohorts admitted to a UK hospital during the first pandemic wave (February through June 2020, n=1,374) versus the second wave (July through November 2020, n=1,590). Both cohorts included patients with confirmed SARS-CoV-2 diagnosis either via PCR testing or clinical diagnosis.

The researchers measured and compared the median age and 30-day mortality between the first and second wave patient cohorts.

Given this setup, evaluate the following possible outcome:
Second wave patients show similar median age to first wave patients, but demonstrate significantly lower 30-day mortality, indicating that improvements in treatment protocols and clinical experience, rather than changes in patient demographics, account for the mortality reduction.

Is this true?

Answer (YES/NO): NO